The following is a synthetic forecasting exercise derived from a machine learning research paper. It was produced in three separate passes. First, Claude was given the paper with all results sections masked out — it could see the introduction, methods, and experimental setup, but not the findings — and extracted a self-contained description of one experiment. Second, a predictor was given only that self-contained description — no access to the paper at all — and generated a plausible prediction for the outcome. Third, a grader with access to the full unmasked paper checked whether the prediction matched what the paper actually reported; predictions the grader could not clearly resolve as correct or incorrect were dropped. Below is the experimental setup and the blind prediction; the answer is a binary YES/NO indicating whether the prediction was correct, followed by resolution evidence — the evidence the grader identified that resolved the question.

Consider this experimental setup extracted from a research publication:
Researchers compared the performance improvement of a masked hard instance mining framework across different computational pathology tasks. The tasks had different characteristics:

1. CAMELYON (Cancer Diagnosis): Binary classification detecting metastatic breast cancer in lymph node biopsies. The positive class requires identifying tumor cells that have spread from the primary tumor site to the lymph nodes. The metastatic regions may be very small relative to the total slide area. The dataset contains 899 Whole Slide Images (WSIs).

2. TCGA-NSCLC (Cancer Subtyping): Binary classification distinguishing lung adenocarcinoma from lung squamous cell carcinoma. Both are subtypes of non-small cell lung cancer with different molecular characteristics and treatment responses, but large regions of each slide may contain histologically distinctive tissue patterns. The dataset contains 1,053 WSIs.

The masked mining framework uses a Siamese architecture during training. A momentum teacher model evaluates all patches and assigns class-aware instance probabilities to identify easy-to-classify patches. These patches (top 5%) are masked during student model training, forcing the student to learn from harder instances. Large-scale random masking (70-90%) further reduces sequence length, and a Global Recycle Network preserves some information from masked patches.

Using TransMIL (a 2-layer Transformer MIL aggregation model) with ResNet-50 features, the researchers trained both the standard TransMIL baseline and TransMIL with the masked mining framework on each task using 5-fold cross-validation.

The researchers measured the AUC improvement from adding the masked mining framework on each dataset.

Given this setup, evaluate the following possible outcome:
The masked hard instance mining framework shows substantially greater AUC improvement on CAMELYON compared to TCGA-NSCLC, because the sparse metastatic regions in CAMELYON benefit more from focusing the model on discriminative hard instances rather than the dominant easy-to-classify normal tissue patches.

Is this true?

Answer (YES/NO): YES